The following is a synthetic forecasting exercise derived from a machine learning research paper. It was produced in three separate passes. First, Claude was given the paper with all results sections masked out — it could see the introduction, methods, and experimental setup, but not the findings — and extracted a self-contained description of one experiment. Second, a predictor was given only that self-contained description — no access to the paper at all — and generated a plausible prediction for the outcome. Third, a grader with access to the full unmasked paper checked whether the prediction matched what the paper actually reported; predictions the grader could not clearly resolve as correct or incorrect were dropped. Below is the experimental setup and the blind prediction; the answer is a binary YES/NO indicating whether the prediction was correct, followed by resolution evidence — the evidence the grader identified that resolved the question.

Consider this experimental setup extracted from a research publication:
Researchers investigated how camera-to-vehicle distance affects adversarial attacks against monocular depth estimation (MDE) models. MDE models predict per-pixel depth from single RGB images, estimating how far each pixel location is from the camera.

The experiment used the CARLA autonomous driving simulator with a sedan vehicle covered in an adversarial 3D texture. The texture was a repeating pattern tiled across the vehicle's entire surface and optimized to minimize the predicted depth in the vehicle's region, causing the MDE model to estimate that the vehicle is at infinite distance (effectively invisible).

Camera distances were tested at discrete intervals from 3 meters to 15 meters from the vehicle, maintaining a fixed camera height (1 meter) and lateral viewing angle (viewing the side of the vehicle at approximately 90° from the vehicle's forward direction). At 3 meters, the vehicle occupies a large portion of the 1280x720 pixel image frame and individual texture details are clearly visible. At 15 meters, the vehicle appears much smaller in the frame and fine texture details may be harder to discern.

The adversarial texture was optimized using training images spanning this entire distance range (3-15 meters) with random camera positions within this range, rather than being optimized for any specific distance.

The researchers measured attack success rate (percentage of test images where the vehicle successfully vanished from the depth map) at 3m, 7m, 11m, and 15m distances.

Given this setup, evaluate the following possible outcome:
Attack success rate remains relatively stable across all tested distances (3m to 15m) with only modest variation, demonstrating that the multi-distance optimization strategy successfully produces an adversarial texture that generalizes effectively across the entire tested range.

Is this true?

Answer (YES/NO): NO